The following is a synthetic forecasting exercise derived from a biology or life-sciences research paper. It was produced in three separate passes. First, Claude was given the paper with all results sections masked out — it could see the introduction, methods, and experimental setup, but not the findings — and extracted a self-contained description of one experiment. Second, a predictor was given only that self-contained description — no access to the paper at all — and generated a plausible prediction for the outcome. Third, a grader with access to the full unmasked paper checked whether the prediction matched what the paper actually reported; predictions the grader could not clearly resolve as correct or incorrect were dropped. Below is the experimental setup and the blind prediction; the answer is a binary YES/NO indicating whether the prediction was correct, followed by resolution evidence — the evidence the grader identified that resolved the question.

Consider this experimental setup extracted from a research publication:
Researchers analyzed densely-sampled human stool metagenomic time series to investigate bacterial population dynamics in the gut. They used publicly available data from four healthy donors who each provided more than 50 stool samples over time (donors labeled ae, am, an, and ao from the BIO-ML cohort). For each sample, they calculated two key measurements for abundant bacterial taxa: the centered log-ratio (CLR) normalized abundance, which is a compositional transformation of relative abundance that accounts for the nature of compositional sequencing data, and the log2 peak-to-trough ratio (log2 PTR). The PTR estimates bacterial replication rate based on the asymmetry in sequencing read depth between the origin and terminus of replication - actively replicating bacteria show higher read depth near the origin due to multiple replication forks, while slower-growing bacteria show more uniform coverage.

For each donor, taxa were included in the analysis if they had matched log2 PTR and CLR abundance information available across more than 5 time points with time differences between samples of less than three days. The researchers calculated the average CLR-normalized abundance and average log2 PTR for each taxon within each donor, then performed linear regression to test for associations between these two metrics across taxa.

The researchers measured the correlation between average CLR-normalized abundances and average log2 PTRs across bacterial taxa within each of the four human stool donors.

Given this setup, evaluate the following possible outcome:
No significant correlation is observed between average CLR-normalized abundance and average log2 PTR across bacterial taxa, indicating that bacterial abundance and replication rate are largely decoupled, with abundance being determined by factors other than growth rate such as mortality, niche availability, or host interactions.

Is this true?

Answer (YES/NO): NO